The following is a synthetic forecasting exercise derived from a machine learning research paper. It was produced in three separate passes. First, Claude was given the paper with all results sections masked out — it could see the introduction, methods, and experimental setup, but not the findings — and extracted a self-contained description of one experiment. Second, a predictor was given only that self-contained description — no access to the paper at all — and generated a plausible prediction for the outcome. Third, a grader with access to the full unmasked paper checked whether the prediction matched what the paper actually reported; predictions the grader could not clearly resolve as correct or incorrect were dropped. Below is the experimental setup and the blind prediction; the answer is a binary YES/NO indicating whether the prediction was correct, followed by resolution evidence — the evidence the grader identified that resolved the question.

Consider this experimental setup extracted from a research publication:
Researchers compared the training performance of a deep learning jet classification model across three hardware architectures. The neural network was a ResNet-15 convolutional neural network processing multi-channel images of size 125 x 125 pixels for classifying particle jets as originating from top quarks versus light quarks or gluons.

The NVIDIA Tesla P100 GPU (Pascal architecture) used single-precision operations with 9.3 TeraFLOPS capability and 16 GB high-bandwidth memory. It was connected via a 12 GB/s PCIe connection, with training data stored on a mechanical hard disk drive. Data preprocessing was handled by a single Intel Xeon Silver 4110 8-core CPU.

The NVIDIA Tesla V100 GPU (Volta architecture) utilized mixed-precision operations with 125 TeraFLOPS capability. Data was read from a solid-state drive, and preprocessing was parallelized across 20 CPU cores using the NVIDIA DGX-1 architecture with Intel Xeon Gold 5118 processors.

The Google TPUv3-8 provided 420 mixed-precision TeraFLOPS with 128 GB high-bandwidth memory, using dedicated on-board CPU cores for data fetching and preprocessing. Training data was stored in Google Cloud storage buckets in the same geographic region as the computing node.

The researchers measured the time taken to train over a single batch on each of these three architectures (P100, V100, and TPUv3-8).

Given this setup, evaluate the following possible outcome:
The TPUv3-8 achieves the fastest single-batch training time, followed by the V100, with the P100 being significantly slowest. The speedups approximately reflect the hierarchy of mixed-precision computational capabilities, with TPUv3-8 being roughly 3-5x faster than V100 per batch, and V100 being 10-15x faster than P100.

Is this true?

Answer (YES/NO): NO